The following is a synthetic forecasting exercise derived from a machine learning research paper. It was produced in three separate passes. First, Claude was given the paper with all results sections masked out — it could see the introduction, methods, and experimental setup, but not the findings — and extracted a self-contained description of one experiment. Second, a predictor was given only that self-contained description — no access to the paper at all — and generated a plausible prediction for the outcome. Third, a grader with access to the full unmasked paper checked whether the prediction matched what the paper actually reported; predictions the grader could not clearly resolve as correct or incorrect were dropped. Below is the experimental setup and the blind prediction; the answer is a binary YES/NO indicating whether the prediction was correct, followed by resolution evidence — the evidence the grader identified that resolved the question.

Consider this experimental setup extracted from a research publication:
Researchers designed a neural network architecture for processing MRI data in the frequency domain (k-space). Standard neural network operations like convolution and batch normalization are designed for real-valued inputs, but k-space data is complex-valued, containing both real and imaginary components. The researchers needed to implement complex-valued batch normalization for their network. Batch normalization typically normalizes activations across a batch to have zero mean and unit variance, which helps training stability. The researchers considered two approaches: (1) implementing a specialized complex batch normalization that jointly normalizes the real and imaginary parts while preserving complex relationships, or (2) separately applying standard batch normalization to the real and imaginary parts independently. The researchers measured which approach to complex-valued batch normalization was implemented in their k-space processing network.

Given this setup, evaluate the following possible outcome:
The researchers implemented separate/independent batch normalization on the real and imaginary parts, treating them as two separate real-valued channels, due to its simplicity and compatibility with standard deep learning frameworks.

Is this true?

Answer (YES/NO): YES